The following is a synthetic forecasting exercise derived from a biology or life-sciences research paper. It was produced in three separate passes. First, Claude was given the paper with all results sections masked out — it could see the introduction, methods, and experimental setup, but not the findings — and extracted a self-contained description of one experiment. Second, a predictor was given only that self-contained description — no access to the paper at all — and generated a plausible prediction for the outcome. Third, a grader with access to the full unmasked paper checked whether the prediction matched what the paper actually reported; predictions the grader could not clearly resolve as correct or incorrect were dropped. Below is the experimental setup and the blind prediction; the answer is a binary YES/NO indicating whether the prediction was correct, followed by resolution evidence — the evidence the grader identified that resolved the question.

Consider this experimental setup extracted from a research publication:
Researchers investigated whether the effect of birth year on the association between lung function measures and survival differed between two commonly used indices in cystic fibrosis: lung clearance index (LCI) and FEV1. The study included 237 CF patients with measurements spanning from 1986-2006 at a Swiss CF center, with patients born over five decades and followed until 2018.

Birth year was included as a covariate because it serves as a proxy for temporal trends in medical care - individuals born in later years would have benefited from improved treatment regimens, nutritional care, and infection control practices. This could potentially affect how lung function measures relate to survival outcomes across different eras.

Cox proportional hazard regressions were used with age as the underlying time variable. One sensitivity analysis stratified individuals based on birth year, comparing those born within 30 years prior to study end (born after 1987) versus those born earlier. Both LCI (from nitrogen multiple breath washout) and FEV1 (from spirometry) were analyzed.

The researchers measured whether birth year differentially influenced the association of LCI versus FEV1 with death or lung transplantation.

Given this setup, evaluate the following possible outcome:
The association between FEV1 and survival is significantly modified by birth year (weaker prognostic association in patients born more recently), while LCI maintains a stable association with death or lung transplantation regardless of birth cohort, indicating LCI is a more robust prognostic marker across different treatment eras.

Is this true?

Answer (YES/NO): YES